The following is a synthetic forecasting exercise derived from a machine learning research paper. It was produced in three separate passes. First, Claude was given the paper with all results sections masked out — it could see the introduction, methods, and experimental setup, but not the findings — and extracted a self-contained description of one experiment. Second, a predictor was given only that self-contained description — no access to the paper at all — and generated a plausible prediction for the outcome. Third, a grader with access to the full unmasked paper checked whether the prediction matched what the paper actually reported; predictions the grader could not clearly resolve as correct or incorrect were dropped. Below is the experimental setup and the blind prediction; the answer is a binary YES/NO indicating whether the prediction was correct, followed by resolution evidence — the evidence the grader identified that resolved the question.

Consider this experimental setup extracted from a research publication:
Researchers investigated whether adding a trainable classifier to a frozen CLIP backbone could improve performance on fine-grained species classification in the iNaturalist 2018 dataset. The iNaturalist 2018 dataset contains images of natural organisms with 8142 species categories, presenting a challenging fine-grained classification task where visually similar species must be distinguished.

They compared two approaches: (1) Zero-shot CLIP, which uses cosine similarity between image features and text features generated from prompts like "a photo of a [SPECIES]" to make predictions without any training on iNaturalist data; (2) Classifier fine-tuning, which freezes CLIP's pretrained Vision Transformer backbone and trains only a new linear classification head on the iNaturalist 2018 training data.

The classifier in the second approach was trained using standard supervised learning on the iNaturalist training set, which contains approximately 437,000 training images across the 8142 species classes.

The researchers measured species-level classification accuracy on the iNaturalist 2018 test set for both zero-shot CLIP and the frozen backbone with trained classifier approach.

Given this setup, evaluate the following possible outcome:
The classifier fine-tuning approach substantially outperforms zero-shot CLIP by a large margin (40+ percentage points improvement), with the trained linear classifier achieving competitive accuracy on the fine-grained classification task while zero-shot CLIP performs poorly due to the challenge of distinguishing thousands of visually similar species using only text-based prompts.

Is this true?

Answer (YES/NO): YES